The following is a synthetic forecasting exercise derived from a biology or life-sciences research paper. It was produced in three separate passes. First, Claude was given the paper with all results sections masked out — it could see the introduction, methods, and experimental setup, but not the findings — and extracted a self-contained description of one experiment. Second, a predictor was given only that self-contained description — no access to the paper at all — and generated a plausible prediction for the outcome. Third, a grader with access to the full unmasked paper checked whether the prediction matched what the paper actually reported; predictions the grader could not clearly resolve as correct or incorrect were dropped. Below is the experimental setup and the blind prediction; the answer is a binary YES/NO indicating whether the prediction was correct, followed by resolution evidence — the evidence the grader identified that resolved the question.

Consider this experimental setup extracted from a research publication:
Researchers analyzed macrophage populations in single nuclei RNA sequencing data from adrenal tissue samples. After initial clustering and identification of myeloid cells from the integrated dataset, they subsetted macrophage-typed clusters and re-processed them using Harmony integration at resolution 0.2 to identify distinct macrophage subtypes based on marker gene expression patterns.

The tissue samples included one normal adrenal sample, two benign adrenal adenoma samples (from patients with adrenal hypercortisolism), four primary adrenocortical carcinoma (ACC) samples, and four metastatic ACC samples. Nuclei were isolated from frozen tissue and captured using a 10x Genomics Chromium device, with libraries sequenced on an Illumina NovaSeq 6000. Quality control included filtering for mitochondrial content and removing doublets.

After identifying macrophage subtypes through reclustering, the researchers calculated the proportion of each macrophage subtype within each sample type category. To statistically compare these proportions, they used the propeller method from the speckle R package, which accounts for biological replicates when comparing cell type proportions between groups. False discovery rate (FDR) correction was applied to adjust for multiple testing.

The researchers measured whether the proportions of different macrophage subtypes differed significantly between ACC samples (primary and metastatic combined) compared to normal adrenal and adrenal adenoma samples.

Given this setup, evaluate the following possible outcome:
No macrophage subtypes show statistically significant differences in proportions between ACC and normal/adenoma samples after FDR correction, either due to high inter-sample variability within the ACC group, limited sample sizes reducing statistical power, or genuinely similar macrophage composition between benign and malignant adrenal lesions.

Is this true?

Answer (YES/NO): NO